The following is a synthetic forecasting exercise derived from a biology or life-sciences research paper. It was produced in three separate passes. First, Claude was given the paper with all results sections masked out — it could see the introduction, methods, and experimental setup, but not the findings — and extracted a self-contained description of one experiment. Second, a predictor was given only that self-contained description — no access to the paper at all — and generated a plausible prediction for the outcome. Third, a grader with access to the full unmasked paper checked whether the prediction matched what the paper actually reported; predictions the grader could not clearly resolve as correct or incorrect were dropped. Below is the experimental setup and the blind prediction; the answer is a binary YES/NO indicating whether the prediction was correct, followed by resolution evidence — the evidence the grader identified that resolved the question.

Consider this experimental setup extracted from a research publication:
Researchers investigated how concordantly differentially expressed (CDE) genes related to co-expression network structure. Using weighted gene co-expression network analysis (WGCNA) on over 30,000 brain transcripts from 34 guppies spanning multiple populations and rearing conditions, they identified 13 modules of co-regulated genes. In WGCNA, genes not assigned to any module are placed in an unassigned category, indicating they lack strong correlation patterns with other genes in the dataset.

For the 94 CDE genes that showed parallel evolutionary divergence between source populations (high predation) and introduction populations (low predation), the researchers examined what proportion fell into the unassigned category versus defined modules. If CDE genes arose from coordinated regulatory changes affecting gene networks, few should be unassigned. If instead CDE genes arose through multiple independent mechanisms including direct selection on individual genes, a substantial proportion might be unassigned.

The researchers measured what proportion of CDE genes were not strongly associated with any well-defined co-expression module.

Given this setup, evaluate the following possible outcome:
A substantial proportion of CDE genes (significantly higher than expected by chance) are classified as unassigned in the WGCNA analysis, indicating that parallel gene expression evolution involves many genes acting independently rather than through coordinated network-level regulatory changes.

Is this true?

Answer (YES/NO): NO